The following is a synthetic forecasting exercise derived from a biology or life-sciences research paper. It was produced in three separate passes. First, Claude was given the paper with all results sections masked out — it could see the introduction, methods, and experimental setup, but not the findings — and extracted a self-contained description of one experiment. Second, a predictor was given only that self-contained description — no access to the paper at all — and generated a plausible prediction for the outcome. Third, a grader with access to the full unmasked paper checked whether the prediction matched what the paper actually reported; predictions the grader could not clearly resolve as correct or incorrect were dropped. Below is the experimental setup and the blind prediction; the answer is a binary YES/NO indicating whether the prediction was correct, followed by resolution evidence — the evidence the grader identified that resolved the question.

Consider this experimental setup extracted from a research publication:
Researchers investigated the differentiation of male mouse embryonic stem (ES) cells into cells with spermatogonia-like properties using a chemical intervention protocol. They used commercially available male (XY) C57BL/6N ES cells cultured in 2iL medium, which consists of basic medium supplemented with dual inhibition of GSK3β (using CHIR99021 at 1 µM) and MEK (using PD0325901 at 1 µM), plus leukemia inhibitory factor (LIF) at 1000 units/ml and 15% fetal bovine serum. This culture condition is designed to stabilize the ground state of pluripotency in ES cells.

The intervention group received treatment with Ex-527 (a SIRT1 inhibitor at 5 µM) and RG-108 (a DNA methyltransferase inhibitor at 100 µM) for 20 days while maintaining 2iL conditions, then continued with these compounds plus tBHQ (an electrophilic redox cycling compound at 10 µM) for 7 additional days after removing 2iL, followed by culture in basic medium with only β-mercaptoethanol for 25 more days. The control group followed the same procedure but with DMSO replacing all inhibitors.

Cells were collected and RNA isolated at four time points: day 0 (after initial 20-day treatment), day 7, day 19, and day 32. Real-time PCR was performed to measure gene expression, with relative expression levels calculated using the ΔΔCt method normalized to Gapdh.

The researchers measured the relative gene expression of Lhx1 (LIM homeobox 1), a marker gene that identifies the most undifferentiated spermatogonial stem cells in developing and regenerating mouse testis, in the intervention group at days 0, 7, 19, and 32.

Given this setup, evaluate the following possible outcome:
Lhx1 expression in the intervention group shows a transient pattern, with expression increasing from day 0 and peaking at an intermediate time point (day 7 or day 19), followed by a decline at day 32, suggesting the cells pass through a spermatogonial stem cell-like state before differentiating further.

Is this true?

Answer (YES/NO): NO